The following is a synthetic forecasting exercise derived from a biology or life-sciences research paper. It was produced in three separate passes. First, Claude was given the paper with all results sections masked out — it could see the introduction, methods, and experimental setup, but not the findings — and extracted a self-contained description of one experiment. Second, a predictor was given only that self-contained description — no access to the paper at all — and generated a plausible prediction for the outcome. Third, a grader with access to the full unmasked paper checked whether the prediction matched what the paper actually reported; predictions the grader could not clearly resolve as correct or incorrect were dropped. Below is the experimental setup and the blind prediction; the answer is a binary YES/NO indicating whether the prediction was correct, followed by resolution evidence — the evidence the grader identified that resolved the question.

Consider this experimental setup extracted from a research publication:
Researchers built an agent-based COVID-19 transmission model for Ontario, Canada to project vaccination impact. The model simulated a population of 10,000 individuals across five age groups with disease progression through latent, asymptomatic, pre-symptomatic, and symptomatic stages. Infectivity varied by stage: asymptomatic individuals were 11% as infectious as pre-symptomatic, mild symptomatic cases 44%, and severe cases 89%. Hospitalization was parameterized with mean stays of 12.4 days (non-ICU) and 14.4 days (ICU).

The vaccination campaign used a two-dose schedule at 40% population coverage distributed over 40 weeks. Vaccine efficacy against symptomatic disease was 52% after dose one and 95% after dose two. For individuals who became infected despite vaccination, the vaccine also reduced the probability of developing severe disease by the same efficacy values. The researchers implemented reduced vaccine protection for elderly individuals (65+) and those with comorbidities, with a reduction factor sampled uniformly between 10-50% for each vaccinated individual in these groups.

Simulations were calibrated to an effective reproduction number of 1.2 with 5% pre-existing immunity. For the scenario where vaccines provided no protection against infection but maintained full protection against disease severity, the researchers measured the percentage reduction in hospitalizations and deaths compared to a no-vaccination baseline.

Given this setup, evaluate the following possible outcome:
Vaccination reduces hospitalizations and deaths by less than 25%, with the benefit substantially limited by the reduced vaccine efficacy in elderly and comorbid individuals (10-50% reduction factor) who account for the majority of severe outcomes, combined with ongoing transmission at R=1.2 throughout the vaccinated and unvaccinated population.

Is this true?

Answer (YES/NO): NO